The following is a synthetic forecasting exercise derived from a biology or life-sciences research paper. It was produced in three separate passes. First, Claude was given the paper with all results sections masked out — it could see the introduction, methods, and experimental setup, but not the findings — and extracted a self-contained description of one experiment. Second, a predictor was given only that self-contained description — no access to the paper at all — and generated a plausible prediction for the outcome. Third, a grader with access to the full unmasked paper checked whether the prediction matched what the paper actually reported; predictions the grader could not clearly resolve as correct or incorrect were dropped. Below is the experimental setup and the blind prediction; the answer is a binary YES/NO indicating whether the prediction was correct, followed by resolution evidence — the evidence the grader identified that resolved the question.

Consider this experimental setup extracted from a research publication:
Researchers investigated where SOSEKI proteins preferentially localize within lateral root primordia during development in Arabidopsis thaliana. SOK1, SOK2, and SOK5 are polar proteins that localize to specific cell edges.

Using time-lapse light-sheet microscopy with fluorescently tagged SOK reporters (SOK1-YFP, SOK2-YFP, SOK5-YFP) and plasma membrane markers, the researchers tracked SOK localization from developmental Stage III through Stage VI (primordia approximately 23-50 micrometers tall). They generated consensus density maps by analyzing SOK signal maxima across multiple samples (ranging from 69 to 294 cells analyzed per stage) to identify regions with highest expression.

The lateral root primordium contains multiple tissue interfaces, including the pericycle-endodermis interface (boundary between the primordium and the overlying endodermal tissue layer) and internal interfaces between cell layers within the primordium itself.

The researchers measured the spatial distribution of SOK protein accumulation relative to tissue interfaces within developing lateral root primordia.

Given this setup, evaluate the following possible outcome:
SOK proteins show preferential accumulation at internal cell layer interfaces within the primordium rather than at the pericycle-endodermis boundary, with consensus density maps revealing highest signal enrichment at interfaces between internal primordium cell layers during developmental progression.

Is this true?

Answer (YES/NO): NO